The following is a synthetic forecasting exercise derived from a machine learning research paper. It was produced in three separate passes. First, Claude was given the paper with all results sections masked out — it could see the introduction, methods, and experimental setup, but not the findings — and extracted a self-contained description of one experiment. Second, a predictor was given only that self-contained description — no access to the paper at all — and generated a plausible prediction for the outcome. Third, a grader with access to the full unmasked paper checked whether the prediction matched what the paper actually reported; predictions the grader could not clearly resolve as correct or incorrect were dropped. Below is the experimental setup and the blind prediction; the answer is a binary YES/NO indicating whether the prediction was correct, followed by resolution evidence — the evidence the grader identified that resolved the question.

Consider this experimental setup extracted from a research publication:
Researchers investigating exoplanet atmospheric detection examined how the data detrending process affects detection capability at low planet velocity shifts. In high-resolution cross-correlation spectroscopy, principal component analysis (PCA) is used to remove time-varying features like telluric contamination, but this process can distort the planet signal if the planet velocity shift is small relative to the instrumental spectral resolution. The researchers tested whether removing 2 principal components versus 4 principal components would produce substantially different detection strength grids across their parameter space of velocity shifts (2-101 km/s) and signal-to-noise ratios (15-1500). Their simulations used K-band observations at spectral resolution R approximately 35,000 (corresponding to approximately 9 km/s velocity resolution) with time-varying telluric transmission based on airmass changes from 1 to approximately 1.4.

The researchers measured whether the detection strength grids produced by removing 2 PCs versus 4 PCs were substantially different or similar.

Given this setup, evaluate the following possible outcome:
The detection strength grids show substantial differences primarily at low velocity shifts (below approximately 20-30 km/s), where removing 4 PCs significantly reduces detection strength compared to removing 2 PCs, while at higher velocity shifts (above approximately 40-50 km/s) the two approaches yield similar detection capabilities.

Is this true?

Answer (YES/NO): NO